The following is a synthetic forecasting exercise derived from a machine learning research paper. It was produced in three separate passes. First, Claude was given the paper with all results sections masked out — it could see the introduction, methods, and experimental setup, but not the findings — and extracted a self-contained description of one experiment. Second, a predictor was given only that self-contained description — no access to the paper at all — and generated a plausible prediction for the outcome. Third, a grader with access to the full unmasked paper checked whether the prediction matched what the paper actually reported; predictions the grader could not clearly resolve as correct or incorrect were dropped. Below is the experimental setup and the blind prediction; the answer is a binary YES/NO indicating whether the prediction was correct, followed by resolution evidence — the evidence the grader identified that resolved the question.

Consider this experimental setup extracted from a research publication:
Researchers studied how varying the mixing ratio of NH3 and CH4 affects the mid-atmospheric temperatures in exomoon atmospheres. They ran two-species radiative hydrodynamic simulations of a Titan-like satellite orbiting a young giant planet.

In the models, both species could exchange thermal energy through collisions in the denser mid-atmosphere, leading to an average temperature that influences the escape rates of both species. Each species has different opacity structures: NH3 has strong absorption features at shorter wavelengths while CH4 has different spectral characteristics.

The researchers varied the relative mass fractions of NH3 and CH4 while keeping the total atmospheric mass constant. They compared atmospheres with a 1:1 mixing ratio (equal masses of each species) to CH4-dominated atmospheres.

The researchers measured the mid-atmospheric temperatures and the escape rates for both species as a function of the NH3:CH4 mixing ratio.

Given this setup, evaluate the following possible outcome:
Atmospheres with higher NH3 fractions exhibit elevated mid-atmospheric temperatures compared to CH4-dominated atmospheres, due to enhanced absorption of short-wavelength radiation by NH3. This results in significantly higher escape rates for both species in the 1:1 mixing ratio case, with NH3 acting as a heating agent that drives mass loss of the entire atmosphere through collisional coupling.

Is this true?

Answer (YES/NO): NO